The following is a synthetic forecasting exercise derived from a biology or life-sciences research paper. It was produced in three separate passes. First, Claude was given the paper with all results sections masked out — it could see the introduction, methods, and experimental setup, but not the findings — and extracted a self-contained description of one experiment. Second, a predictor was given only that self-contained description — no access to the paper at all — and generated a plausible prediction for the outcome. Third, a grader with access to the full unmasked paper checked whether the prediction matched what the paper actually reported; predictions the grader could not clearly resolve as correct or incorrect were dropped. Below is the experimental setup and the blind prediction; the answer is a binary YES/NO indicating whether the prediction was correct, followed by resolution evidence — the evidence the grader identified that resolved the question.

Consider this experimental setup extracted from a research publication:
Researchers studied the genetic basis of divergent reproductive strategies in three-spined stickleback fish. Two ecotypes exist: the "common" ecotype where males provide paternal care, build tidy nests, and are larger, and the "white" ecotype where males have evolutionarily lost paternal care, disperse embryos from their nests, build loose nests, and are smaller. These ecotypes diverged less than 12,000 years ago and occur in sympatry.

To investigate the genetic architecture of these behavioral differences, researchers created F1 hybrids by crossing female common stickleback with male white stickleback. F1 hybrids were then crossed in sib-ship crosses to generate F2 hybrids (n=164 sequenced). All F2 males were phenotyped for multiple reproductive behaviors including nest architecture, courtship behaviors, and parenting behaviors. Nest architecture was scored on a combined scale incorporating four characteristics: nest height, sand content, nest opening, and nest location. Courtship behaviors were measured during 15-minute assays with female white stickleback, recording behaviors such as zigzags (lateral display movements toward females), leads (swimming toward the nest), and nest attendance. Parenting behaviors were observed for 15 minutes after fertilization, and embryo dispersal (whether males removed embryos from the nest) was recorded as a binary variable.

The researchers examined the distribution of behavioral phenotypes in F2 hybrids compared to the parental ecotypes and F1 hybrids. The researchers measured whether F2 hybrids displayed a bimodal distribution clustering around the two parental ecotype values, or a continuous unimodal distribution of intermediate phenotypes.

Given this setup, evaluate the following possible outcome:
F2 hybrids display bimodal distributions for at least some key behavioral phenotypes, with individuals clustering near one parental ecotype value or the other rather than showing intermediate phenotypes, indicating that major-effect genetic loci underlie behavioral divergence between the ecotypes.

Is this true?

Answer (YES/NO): NO